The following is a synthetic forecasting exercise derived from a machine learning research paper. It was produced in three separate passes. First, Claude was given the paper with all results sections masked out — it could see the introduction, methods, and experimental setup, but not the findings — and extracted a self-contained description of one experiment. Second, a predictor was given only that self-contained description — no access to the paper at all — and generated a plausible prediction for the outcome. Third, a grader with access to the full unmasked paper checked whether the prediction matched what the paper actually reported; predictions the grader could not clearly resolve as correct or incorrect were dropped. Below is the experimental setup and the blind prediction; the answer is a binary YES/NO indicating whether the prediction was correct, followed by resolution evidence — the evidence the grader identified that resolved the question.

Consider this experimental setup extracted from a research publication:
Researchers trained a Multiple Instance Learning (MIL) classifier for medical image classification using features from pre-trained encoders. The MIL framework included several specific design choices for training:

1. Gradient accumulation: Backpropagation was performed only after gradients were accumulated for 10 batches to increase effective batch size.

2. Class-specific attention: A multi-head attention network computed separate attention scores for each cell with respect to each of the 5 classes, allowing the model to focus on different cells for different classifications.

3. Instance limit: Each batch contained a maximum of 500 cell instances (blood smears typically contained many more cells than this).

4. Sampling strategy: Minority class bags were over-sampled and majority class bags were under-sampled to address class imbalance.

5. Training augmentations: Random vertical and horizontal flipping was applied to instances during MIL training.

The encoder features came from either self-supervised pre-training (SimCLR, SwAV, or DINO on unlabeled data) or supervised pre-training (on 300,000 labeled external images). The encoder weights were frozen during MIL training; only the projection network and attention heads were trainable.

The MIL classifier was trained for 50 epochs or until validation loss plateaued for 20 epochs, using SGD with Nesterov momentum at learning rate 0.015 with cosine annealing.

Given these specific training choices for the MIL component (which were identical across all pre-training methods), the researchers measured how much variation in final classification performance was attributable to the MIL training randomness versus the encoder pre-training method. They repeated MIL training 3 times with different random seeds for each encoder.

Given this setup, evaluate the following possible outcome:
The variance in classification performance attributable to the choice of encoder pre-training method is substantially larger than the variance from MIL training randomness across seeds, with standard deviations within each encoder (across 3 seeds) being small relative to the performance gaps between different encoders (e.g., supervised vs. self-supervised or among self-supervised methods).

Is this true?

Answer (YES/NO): NO